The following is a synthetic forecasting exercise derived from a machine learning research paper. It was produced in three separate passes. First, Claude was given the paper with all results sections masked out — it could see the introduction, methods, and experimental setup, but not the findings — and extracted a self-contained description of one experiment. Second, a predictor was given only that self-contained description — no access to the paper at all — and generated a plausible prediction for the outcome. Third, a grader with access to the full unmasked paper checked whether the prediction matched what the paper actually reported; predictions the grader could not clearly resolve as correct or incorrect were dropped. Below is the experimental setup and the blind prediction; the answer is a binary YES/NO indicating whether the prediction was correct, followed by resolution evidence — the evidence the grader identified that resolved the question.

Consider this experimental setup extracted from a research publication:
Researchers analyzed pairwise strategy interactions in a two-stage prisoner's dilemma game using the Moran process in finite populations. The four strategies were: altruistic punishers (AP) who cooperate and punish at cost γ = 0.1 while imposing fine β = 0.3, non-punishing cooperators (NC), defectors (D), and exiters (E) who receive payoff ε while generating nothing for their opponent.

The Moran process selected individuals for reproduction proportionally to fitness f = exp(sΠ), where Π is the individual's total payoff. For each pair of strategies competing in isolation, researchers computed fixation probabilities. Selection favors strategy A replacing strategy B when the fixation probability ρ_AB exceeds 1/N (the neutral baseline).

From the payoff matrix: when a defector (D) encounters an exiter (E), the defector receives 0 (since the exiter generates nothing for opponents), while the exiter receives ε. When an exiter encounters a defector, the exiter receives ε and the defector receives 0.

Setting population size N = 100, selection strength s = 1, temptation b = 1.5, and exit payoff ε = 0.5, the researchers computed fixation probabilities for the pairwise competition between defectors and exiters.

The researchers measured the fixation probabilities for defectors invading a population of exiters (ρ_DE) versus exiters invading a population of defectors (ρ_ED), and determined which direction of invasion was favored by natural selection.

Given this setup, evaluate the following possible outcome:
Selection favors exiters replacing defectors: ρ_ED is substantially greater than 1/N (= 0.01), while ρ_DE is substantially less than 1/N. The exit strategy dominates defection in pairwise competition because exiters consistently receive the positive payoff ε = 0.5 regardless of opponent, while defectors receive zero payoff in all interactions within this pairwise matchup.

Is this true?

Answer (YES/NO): YES